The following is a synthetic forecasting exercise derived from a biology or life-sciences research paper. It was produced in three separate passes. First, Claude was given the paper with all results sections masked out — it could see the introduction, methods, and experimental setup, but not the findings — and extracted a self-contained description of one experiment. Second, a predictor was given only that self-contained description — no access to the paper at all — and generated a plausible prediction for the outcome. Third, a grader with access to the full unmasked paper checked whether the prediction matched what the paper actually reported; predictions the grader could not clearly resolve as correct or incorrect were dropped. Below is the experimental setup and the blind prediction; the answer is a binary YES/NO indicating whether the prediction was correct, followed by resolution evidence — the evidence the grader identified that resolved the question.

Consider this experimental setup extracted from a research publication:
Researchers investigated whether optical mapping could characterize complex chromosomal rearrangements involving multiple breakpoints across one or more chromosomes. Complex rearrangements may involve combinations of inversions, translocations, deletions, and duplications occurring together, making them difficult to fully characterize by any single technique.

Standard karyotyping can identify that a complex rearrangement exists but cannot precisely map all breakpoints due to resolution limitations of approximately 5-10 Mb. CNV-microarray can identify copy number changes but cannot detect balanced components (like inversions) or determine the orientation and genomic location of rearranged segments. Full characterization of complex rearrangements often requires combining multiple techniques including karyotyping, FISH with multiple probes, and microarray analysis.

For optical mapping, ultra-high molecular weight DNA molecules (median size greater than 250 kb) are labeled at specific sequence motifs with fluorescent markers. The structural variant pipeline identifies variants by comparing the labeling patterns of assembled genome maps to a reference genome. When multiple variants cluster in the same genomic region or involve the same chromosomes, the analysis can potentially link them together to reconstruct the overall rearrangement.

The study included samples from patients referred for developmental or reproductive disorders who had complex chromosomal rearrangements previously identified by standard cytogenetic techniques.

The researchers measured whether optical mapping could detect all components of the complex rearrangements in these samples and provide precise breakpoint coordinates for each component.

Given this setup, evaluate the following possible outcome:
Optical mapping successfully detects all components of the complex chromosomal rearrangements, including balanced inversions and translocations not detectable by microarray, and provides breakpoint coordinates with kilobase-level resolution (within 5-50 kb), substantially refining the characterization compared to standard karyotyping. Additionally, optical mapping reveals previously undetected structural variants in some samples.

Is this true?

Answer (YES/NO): YES